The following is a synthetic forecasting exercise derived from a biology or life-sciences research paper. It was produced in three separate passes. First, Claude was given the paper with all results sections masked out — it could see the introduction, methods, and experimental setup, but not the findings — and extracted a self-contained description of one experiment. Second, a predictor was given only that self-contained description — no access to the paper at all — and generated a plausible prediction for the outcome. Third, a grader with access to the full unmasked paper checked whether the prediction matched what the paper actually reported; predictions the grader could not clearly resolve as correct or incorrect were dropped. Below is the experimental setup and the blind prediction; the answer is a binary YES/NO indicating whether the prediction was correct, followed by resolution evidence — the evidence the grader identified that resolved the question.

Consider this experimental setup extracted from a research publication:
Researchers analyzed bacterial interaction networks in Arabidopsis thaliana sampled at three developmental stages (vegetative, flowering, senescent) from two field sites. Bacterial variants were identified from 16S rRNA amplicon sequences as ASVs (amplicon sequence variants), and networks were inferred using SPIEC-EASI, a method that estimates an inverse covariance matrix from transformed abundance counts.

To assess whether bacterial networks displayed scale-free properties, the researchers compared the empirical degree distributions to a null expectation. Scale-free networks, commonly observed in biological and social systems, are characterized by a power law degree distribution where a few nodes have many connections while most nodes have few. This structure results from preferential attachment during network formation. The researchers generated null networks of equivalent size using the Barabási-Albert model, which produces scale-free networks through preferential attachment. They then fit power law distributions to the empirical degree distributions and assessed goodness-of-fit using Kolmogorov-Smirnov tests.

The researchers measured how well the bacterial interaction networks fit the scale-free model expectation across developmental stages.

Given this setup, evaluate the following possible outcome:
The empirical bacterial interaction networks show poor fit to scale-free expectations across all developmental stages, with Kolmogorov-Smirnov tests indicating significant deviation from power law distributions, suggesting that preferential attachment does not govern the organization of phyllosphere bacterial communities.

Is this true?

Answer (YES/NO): NO